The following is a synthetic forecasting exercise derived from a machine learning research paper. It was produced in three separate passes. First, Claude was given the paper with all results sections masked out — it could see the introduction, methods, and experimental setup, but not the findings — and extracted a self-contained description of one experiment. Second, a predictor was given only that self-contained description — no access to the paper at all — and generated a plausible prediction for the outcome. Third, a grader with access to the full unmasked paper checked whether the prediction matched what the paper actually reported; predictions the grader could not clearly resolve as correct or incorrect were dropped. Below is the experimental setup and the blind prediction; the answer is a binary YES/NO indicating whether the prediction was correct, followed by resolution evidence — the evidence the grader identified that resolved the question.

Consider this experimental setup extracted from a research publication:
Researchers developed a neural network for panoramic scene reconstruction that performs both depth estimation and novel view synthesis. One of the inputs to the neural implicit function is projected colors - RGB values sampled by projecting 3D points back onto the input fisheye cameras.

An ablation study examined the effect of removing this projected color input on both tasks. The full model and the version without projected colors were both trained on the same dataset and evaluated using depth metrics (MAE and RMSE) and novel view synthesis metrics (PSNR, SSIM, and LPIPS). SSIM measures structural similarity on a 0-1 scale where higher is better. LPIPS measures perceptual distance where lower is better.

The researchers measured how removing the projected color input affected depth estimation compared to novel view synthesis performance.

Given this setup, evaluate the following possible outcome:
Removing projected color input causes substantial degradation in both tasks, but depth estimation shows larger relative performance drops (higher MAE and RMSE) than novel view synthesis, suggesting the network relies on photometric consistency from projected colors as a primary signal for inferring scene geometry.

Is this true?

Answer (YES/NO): NO